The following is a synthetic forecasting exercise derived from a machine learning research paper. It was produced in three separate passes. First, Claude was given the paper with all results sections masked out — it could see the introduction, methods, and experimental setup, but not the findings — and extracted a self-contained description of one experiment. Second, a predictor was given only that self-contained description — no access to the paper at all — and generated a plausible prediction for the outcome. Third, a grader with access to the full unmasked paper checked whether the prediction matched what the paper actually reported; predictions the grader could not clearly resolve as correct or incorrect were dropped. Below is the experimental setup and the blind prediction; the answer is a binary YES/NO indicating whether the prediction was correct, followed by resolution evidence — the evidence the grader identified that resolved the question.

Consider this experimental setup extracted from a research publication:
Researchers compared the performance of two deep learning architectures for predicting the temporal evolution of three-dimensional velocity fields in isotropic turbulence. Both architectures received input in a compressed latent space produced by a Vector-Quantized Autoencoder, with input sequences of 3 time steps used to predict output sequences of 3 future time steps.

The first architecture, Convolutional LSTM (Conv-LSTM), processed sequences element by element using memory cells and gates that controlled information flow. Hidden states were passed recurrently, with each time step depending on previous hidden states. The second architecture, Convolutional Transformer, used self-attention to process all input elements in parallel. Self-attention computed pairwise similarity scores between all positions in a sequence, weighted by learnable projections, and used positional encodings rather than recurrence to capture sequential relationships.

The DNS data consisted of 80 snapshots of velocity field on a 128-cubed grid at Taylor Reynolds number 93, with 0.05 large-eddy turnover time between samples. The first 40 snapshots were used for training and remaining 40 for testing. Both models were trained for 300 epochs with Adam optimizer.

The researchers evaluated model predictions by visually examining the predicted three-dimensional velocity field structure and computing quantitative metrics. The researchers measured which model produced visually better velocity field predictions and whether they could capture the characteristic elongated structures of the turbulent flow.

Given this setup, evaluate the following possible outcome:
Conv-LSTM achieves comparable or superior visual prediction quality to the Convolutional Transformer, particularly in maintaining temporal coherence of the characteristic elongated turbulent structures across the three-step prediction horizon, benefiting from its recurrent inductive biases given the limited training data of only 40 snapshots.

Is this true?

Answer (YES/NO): NO